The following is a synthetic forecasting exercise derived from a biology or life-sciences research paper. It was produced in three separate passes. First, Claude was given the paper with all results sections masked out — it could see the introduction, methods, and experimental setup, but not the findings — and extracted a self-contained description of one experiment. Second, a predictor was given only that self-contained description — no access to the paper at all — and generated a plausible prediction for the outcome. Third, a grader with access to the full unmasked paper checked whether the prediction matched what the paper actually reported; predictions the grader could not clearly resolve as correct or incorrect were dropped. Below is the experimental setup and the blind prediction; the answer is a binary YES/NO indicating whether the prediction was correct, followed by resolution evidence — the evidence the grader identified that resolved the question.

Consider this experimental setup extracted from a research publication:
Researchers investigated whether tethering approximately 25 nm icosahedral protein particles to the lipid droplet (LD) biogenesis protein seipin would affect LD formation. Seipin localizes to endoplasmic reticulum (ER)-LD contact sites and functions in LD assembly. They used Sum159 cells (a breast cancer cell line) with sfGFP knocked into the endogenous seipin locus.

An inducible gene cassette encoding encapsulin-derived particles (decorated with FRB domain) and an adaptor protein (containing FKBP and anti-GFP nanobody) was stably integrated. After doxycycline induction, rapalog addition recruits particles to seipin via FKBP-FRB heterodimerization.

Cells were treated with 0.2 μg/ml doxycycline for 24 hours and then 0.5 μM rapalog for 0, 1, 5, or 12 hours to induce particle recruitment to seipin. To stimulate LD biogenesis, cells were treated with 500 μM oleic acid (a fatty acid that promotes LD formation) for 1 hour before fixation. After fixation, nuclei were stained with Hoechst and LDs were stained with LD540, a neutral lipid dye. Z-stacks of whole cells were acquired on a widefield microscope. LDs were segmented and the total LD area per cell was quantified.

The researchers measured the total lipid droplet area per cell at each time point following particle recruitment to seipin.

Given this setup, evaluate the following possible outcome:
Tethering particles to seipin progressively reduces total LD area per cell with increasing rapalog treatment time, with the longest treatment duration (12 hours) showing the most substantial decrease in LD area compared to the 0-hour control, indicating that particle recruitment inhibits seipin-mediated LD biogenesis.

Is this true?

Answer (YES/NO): NO